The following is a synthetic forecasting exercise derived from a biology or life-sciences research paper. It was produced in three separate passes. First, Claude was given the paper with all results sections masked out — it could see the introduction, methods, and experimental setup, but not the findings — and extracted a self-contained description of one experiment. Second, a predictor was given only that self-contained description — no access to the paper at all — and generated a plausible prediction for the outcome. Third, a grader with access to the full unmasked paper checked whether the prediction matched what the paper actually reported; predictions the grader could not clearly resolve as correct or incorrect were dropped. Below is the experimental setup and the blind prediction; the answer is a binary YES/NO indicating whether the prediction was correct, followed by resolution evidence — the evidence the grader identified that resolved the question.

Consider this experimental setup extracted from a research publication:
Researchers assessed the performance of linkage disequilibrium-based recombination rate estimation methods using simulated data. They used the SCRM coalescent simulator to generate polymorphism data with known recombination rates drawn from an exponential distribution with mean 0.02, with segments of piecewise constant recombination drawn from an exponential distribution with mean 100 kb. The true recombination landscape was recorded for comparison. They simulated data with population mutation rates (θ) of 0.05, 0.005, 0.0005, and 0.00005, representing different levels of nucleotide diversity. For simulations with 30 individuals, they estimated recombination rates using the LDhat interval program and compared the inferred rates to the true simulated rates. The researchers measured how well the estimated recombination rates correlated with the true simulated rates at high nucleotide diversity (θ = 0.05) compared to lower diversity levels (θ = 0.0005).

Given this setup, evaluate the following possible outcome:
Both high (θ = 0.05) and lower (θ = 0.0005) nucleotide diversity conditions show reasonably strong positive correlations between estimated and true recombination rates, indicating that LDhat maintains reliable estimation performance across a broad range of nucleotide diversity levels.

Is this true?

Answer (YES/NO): NO